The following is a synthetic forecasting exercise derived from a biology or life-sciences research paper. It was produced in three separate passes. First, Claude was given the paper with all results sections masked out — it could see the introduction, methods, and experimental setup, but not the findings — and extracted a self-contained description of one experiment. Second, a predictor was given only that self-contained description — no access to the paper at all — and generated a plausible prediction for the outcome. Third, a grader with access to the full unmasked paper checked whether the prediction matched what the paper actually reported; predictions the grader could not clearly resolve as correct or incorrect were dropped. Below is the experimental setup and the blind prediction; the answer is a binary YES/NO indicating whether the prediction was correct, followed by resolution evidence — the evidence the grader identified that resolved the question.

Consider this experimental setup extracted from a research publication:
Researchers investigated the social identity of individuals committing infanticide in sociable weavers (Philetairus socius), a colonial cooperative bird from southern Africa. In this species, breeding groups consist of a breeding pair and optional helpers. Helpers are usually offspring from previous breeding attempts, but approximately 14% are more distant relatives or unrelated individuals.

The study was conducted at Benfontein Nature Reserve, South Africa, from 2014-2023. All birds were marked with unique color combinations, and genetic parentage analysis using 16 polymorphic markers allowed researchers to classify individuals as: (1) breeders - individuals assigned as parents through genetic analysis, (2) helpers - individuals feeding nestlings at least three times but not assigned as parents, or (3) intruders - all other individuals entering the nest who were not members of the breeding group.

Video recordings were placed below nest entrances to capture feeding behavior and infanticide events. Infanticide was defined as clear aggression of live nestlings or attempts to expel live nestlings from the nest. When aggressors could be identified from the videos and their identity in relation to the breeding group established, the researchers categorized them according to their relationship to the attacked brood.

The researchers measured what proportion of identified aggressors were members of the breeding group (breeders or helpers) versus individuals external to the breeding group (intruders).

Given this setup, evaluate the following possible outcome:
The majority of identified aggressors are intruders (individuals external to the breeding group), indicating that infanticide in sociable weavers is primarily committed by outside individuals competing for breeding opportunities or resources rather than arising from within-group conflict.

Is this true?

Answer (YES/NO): YES